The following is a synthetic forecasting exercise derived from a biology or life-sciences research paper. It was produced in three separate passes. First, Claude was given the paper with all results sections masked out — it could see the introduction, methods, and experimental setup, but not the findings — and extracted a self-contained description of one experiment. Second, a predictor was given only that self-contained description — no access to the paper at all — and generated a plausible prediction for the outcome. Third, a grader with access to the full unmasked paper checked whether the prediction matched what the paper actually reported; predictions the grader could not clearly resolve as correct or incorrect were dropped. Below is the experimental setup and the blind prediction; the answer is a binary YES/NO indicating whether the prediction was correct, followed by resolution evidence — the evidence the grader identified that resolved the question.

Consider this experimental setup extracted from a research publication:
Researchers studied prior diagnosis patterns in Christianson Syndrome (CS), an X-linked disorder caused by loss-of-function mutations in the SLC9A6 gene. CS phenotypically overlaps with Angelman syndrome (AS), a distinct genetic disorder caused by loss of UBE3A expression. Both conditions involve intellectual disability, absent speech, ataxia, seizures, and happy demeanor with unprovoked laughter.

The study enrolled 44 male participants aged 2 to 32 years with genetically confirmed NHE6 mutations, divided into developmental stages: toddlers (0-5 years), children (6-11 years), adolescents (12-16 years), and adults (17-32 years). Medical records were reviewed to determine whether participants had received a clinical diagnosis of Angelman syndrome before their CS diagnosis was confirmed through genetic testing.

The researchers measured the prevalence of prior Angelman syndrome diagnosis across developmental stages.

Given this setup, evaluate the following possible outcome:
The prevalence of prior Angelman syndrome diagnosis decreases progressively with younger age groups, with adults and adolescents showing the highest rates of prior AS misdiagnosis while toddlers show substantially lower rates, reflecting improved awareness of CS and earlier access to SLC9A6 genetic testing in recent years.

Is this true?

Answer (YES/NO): YES